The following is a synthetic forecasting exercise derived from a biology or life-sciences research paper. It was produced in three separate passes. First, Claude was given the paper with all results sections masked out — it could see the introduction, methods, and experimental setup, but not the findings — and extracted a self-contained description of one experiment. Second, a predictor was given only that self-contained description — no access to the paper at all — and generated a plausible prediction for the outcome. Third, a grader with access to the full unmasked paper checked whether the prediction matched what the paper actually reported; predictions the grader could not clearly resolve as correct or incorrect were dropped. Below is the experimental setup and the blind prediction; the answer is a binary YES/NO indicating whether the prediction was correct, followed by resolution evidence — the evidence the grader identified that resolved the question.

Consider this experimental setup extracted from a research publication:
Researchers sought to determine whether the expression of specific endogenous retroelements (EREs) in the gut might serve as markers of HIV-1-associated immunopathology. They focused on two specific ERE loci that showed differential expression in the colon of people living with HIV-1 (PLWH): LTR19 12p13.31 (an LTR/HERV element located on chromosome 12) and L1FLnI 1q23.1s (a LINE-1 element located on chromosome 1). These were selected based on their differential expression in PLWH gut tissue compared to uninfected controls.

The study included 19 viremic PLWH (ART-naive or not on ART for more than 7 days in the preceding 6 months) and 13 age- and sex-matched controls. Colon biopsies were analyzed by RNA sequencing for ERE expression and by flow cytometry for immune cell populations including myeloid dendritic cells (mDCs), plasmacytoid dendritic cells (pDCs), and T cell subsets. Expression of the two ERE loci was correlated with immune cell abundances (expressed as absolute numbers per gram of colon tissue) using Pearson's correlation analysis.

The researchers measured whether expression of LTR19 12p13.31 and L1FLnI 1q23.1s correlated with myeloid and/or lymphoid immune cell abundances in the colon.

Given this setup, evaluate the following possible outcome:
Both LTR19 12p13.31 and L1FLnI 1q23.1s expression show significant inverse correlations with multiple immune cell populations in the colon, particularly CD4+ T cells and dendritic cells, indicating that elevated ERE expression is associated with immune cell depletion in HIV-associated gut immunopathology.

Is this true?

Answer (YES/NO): NO